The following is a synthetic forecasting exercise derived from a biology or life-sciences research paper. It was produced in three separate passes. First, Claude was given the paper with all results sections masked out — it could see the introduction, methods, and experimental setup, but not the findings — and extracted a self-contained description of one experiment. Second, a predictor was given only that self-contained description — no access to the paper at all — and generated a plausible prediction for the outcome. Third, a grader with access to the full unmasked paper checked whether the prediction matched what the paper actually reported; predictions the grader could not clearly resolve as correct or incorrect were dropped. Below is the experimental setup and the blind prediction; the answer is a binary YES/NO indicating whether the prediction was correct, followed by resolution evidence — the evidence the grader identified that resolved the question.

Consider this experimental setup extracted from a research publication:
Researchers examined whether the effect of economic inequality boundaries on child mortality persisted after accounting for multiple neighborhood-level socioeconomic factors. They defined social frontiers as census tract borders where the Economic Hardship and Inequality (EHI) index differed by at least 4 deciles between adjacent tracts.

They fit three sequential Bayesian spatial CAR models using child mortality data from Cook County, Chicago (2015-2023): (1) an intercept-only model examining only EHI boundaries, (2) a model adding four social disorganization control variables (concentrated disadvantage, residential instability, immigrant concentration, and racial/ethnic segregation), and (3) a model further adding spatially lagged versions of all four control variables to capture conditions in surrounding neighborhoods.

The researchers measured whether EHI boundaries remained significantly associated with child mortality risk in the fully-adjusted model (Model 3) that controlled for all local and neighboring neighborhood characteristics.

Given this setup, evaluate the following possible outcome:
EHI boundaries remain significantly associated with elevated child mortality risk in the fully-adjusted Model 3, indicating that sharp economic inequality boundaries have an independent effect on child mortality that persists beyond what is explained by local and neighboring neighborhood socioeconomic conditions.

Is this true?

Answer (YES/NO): YES